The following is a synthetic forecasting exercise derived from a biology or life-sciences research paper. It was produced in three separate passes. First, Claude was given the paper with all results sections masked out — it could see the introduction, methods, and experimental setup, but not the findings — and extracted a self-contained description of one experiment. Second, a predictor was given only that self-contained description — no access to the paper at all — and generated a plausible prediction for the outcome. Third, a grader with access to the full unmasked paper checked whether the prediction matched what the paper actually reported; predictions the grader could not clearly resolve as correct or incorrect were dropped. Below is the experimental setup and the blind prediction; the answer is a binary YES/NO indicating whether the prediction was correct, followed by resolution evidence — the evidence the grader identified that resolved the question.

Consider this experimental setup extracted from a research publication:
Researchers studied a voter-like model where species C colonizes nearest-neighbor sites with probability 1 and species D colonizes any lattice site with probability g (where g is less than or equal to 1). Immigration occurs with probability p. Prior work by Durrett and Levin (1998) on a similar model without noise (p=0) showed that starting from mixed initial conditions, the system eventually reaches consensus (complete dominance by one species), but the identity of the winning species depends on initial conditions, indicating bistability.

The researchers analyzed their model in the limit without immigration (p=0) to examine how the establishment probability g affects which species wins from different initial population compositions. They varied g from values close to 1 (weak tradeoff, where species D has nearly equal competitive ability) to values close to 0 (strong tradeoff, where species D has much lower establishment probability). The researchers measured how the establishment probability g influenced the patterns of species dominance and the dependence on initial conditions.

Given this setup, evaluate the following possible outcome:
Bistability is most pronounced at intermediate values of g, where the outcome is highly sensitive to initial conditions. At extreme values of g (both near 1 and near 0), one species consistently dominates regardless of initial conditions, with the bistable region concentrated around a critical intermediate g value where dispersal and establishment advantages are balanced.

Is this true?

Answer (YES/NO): NO